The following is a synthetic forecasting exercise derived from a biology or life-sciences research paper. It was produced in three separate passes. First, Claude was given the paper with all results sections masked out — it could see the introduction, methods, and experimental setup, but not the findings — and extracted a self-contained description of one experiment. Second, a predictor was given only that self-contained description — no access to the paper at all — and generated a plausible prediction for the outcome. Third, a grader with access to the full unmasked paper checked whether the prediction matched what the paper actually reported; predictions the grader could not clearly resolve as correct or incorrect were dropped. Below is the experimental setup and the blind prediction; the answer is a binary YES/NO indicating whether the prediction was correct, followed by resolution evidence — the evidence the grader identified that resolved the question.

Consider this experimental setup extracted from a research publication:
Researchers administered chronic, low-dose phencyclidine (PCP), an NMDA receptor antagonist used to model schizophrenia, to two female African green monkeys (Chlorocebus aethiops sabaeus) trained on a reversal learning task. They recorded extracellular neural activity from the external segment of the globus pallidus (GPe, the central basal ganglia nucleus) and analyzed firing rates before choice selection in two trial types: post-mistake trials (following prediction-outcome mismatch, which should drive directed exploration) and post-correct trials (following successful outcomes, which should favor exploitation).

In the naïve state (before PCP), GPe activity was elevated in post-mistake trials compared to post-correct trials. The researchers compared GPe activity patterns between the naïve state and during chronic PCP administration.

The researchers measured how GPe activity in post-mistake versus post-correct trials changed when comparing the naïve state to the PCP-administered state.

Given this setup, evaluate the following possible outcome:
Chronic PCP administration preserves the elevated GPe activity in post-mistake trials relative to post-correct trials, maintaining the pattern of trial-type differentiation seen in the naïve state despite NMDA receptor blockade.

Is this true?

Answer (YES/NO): YES